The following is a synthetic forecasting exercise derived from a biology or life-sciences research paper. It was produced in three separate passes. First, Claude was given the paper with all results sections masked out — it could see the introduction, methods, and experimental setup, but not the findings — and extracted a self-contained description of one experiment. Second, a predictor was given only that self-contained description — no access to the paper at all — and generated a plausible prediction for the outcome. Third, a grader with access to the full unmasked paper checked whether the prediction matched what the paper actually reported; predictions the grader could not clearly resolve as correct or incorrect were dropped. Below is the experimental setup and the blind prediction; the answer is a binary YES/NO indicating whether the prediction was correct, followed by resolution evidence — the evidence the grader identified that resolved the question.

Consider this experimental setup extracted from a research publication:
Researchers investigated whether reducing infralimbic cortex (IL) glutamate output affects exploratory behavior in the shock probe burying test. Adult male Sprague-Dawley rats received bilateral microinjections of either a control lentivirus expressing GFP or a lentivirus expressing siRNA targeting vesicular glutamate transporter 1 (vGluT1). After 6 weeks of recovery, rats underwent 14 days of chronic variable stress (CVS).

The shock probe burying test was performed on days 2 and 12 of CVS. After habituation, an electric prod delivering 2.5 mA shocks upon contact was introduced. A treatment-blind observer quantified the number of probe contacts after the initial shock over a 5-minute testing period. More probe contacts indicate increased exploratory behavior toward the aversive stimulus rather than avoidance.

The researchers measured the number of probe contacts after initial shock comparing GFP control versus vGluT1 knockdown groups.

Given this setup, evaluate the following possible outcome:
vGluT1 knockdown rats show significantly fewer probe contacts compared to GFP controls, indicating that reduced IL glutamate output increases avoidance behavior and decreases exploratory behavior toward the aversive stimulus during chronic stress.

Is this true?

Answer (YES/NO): NO